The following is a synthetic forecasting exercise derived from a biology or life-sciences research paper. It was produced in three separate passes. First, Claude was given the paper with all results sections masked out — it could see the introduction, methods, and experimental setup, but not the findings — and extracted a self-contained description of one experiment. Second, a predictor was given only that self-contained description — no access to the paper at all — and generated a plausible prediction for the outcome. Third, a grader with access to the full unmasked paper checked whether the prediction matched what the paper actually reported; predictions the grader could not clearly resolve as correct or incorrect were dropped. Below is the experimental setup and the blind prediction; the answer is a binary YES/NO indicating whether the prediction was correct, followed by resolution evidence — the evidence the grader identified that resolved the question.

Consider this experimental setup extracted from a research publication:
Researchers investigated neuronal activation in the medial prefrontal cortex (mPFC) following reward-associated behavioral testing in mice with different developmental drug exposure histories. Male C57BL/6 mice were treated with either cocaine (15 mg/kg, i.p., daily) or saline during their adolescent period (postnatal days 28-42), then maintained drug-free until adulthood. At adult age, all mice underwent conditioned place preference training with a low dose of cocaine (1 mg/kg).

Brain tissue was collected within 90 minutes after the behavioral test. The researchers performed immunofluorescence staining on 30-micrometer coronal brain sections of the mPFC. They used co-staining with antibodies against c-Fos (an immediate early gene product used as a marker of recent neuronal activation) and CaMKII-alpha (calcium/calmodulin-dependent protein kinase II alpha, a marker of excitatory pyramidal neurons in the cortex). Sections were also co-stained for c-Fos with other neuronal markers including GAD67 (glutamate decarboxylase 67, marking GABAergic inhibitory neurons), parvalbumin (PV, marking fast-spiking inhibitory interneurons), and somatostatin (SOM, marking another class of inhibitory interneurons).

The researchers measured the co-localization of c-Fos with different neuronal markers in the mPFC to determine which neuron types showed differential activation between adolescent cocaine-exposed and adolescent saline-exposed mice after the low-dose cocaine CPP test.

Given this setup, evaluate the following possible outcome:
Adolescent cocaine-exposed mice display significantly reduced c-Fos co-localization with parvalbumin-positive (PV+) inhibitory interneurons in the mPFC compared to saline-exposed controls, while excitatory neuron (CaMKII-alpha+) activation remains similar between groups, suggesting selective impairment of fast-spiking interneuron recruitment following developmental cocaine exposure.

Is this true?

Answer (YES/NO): NO